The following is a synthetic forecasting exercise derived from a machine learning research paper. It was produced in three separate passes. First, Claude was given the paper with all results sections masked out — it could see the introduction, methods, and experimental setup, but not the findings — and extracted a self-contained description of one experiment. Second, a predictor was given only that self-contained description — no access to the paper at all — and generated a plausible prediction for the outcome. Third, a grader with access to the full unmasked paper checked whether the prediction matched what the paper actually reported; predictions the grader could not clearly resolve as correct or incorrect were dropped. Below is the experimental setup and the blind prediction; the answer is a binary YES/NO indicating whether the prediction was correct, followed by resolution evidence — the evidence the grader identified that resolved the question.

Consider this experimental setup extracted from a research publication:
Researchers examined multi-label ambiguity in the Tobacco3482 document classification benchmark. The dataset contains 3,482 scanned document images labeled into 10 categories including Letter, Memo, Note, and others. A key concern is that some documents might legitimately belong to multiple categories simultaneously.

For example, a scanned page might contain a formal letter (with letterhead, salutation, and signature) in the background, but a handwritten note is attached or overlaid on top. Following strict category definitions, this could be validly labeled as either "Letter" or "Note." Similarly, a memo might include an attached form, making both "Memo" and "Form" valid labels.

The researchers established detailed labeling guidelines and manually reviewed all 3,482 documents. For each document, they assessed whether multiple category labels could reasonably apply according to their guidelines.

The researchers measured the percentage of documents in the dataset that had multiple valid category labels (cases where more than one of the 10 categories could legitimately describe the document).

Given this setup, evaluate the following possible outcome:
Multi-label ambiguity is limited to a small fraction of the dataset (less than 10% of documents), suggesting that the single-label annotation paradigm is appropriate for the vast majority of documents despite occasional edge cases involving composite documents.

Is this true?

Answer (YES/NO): NO